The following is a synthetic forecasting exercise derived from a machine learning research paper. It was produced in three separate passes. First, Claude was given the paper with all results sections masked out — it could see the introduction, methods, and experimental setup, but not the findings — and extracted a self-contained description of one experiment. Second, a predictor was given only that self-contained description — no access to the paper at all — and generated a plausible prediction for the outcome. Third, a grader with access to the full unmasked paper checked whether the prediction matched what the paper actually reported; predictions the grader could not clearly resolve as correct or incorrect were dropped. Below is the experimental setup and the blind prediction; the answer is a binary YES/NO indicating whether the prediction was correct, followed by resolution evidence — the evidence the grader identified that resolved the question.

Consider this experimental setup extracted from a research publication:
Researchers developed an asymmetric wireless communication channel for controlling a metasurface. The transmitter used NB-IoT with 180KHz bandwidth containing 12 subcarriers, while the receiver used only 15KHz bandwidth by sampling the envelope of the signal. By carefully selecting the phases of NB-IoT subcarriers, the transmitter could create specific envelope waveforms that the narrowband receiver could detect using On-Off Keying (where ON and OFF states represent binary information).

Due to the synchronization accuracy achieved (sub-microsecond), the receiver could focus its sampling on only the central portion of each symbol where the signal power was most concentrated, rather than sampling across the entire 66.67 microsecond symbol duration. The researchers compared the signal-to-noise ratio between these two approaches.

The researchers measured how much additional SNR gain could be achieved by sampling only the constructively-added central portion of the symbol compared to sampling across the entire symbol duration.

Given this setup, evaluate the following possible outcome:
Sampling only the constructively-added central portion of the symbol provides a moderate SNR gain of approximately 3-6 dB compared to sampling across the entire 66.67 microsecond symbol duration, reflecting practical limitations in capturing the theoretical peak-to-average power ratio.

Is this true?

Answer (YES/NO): NO